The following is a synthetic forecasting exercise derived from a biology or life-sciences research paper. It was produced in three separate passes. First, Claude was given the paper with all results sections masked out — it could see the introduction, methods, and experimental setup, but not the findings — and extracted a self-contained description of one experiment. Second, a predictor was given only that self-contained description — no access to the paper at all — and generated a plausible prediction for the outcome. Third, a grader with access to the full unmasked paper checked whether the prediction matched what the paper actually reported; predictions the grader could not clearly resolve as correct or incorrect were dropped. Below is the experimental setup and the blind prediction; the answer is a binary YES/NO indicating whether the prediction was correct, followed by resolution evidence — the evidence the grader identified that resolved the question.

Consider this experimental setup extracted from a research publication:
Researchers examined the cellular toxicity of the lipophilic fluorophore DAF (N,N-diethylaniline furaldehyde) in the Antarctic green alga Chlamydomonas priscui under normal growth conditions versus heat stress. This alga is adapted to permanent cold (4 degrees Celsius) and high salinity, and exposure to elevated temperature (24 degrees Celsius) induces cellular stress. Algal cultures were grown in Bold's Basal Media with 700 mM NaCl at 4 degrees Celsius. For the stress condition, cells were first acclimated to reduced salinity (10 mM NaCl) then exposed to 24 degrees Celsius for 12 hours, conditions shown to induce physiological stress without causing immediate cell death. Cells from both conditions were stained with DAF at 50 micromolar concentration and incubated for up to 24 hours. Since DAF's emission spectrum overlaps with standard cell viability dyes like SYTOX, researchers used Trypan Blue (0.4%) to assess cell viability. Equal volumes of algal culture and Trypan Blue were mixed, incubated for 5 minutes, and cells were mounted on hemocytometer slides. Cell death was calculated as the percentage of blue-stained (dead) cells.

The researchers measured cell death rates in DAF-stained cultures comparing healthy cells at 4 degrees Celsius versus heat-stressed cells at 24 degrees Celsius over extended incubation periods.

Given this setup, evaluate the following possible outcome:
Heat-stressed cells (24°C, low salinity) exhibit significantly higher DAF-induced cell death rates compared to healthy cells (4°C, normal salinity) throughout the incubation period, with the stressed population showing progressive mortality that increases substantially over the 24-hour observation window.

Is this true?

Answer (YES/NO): NO